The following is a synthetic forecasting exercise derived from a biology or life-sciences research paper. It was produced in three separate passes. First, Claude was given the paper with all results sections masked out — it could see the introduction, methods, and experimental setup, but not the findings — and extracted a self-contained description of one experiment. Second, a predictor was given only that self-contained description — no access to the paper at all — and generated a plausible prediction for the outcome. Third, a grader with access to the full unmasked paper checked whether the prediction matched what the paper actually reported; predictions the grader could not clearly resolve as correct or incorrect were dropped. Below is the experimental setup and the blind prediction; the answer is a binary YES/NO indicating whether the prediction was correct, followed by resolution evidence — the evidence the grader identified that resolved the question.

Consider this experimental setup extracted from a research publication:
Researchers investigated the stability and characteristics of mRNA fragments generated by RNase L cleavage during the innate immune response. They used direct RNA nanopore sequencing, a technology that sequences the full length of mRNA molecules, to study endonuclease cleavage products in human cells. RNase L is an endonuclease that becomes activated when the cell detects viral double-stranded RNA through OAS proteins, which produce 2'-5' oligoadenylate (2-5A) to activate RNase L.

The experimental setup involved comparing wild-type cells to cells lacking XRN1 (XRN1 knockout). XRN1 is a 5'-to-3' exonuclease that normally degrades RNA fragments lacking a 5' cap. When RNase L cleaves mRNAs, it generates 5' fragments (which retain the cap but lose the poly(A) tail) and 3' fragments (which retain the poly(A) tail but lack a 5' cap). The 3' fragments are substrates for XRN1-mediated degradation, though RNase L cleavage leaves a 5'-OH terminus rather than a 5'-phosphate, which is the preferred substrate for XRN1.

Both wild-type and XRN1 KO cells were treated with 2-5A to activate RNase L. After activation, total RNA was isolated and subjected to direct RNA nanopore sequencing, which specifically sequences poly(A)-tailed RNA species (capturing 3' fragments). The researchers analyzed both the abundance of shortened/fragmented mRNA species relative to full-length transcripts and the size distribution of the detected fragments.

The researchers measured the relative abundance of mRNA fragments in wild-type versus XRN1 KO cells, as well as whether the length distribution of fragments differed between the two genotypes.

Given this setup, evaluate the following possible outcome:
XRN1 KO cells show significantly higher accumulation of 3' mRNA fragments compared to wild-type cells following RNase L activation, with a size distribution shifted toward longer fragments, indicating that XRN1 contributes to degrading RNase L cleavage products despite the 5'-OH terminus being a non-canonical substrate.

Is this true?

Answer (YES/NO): NO